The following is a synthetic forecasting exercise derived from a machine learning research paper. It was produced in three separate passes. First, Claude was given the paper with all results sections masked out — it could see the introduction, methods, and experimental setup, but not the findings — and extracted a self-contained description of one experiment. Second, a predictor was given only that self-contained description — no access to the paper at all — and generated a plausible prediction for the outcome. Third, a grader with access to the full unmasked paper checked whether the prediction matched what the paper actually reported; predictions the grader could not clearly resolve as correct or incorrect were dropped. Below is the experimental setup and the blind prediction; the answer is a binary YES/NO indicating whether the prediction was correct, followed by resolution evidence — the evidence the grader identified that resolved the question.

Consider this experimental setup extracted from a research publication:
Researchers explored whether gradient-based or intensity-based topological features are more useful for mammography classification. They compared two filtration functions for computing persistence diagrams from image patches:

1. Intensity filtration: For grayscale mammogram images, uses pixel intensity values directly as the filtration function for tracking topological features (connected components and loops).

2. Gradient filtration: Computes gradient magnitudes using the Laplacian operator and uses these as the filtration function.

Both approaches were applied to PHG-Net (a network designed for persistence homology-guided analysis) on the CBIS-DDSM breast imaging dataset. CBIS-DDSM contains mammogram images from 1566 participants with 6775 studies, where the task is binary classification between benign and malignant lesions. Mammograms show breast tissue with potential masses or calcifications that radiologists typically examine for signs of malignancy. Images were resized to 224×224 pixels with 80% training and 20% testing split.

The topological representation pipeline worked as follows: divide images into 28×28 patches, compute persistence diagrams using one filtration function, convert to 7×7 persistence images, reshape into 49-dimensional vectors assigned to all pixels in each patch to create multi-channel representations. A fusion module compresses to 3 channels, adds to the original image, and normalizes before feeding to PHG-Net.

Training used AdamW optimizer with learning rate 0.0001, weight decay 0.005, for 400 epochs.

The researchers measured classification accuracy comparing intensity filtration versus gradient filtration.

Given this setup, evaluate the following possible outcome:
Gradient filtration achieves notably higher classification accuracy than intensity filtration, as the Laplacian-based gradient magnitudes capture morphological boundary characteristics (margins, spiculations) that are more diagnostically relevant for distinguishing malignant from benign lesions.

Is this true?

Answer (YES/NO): NO